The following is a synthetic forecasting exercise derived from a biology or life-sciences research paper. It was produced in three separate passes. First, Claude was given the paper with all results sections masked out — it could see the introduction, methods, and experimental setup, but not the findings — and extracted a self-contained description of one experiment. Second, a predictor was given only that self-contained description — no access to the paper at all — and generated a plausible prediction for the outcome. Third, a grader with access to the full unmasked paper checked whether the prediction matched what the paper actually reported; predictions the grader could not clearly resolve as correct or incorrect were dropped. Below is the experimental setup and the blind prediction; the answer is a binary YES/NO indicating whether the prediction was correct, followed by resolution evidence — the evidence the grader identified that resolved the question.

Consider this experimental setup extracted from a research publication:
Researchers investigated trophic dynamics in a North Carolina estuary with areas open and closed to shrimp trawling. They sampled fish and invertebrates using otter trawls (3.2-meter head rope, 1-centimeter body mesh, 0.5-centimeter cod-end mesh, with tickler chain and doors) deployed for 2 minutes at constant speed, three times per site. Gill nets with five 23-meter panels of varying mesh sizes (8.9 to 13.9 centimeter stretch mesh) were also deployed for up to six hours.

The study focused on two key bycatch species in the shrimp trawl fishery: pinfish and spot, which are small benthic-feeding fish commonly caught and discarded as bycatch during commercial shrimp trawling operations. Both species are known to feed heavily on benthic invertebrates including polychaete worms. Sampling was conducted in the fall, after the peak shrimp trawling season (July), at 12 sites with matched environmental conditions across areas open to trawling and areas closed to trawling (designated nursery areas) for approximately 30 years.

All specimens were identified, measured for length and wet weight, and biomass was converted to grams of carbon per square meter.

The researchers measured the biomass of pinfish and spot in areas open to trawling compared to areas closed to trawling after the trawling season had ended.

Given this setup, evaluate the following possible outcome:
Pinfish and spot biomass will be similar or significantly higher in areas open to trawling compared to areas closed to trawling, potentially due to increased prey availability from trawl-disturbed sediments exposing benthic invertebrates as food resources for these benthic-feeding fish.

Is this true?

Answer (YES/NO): NO